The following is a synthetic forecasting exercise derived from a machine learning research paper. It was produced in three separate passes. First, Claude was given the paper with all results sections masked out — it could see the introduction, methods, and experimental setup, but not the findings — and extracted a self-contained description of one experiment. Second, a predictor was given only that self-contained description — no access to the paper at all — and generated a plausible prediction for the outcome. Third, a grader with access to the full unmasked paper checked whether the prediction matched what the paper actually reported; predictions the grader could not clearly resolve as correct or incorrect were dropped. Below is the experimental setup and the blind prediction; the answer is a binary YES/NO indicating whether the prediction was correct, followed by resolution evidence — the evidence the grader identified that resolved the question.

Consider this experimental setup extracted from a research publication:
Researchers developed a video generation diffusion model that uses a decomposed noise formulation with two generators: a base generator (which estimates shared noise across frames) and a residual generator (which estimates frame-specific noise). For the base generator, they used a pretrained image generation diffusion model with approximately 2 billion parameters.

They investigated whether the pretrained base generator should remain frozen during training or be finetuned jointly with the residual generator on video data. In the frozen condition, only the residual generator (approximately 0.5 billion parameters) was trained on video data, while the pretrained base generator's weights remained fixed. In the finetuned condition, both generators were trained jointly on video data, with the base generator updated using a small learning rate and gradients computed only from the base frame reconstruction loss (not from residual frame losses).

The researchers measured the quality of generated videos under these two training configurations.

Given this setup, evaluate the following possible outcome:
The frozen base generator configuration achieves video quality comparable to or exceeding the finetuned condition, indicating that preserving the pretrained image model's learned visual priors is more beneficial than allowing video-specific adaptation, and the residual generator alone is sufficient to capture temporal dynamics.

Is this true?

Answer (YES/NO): NO